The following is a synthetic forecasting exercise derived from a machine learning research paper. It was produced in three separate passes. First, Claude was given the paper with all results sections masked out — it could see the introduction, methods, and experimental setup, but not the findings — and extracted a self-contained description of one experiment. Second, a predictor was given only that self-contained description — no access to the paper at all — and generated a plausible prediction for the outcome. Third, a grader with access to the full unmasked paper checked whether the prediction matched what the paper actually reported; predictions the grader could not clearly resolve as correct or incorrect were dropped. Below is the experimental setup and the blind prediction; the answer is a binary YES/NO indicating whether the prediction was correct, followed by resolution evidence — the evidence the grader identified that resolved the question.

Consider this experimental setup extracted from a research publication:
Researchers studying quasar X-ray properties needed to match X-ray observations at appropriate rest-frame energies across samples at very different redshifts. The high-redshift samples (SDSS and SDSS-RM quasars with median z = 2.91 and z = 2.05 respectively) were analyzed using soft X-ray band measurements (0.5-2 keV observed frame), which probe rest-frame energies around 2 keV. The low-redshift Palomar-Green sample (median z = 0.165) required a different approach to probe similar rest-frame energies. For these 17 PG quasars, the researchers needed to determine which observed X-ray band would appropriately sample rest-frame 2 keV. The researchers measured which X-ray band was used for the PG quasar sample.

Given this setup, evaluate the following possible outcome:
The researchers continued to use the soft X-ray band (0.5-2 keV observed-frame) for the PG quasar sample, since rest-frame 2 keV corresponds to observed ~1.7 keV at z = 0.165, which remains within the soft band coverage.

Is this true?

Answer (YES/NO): NO